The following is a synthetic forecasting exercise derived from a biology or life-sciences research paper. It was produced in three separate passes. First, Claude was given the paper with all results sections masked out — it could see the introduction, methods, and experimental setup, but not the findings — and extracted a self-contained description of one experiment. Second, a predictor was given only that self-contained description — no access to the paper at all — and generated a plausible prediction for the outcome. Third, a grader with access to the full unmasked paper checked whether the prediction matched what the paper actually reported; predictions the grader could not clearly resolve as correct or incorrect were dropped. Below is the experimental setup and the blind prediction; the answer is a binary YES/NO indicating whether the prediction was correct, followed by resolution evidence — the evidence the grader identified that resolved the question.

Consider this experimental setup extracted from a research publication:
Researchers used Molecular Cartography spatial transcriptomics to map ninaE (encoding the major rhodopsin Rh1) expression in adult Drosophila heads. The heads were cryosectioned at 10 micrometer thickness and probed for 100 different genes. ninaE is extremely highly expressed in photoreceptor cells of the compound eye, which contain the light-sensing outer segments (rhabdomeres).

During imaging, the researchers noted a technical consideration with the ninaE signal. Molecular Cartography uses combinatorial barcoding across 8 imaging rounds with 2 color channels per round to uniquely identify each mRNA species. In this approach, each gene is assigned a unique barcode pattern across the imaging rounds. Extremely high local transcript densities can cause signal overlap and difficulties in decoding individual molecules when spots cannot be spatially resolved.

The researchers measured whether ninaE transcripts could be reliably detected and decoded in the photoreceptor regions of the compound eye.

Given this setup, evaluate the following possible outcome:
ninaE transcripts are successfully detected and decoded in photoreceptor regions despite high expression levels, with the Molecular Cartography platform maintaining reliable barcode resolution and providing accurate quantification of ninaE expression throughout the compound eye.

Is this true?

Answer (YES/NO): NO